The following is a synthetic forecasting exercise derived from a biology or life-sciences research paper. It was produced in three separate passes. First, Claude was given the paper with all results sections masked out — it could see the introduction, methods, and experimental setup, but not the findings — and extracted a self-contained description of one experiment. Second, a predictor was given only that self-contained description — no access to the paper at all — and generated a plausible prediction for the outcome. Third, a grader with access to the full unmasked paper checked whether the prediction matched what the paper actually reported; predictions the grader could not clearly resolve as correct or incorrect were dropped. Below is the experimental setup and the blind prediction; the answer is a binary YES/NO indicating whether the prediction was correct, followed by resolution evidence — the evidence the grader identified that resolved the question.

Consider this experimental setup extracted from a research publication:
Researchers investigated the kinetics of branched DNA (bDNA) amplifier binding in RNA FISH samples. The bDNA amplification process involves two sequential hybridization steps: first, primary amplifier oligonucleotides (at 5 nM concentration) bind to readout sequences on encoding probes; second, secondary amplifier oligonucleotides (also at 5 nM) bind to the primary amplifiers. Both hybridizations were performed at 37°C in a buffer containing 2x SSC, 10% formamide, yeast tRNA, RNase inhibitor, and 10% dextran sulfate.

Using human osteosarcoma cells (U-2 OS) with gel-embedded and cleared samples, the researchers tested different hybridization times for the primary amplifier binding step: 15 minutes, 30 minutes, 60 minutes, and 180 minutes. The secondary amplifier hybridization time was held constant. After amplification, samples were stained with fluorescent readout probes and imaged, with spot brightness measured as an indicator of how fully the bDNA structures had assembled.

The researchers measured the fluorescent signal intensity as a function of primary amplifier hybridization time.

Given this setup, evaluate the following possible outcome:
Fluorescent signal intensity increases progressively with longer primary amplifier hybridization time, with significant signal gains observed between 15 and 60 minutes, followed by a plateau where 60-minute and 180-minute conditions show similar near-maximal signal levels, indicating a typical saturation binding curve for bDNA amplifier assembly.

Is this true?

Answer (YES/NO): NO